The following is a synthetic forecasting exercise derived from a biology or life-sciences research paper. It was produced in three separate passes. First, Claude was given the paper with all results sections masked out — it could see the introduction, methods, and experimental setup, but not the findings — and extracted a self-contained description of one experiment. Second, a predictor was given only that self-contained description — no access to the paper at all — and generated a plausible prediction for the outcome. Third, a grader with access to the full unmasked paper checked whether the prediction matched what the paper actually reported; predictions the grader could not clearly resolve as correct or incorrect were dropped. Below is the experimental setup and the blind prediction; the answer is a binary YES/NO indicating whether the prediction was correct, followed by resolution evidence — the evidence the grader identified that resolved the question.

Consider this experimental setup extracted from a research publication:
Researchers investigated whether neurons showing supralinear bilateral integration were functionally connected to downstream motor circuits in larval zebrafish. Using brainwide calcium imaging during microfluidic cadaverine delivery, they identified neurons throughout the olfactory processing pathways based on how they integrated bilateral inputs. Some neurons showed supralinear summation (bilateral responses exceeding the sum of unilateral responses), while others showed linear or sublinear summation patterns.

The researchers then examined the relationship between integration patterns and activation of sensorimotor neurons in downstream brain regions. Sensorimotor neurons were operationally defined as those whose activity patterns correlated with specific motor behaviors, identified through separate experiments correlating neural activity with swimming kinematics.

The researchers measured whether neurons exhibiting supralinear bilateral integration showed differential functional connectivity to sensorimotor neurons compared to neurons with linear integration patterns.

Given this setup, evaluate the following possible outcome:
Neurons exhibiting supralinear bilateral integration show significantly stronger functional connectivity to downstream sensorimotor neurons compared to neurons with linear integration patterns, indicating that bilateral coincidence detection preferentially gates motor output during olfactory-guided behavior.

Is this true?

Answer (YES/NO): NO